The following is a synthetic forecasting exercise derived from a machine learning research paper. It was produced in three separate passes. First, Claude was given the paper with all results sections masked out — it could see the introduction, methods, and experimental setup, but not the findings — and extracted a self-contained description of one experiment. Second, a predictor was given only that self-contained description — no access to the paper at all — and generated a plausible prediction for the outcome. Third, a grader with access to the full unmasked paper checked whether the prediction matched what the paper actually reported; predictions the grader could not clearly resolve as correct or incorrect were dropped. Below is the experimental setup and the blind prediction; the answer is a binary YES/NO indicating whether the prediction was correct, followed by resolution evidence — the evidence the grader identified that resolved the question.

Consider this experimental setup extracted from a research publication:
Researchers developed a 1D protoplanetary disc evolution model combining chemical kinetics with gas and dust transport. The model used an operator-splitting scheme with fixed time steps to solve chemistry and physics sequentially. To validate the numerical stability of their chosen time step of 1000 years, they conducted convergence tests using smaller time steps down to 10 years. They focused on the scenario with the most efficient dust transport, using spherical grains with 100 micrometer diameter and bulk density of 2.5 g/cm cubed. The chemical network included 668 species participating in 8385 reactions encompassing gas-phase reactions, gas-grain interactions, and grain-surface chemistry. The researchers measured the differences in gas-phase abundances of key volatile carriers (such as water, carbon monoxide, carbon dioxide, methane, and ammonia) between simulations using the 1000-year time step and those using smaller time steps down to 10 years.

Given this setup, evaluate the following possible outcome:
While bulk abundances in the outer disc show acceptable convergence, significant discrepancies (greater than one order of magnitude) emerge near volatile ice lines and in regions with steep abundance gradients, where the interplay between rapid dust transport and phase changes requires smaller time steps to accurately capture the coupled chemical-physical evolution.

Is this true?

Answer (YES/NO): NO